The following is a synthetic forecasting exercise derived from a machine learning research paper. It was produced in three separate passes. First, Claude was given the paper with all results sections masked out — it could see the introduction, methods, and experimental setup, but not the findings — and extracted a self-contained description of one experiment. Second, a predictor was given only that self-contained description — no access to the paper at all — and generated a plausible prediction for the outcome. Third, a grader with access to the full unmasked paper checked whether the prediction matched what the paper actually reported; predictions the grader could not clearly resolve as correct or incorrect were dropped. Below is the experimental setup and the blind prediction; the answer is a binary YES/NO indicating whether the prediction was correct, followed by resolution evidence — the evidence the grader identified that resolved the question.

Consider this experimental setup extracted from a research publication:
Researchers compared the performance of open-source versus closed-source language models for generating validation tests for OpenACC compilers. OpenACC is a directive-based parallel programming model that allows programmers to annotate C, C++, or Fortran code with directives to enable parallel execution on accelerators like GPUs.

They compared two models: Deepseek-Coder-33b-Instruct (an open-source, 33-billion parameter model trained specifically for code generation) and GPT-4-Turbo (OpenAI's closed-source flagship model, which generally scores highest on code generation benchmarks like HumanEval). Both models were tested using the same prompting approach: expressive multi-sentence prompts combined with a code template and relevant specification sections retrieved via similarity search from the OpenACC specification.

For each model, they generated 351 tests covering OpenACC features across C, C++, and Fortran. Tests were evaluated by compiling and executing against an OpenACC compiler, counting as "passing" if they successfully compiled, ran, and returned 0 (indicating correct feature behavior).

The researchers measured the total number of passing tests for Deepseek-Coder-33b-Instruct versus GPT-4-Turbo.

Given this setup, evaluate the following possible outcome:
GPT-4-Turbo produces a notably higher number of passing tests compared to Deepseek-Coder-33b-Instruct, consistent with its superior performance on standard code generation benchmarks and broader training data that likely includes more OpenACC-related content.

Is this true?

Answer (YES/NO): NO